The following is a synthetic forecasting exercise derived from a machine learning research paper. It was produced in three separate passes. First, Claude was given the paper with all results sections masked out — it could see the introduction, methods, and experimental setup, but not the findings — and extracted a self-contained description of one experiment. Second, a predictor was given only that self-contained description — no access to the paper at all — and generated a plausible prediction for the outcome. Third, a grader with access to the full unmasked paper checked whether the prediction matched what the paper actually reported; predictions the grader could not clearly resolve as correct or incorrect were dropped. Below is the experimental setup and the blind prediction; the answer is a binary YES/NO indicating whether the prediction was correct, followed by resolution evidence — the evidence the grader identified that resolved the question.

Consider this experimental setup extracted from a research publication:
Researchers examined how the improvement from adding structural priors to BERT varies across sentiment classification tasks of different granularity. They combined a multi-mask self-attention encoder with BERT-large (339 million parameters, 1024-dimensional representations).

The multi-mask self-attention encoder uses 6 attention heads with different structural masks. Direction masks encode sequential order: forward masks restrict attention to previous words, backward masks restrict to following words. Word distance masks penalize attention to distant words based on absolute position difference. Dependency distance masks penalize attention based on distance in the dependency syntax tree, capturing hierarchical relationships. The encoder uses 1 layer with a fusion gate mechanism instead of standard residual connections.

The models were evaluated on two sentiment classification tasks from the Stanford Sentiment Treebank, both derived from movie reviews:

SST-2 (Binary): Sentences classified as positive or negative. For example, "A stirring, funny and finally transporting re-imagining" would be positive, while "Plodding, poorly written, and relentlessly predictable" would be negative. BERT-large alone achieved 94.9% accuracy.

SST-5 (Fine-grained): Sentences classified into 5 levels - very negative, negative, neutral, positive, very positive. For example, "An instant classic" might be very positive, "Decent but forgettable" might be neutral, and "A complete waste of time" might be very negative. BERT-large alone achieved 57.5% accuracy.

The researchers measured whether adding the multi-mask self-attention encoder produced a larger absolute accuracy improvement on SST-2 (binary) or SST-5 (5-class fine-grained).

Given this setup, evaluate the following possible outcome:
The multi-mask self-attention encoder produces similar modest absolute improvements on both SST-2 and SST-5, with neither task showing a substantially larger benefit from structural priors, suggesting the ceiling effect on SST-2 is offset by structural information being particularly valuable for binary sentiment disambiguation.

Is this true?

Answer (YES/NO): NO